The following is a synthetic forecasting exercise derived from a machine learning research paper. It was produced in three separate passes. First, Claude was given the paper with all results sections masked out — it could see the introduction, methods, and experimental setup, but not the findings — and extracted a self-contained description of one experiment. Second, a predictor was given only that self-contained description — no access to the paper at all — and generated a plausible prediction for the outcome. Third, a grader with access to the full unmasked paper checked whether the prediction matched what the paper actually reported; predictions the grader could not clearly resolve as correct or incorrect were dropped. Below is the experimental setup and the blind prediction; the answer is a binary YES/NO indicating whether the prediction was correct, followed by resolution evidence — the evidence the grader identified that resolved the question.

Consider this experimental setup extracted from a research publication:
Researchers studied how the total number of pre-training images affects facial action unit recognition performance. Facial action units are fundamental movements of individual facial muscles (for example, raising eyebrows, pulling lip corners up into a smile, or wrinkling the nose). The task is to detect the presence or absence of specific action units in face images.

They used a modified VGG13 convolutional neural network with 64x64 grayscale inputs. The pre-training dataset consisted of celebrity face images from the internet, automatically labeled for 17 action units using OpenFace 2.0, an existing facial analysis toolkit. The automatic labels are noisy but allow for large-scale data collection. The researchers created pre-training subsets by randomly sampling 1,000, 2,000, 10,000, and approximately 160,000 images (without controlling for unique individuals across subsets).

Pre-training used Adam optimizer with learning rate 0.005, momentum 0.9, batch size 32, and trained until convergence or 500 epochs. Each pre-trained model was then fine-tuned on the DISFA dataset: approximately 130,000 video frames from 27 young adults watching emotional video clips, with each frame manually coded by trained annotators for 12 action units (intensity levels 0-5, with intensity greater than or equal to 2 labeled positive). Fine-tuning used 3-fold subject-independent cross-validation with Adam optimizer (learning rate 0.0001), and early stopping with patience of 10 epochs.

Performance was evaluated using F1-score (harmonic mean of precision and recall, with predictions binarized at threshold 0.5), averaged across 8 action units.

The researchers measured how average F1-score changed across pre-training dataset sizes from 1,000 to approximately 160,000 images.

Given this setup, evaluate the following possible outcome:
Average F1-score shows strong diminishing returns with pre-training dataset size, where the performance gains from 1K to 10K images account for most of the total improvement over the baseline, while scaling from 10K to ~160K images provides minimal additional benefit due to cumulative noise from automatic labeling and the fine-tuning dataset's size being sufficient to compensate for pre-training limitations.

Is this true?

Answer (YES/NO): NO